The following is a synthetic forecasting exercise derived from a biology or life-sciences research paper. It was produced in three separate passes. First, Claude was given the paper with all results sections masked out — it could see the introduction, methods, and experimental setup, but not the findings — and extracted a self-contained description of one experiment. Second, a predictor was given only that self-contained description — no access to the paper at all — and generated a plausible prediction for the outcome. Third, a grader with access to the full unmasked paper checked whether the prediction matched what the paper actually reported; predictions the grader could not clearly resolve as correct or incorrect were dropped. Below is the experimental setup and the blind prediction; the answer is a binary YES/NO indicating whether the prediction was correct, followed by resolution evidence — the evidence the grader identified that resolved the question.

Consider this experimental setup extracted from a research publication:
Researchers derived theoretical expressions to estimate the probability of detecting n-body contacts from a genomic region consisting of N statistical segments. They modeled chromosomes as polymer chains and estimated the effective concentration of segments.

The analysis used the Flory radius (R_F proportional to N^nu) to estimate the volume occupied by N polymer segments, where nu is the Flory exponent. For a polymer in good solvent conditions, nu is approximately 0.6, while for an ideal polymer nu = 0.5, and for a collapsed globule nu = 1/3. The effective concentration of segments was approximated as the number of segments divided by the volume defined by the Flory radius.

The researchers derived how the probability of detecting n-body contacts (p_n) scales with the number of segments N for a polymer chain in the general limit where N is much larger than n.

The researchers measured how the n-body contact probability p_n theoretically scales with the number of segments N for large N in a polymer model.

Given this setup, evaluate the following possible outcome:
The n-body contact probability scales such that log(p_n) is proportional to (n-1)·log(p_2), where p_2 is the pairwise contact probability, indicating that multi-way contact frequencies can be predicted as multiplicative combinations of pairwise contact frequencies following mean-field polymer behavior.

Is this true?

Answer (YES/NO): NO